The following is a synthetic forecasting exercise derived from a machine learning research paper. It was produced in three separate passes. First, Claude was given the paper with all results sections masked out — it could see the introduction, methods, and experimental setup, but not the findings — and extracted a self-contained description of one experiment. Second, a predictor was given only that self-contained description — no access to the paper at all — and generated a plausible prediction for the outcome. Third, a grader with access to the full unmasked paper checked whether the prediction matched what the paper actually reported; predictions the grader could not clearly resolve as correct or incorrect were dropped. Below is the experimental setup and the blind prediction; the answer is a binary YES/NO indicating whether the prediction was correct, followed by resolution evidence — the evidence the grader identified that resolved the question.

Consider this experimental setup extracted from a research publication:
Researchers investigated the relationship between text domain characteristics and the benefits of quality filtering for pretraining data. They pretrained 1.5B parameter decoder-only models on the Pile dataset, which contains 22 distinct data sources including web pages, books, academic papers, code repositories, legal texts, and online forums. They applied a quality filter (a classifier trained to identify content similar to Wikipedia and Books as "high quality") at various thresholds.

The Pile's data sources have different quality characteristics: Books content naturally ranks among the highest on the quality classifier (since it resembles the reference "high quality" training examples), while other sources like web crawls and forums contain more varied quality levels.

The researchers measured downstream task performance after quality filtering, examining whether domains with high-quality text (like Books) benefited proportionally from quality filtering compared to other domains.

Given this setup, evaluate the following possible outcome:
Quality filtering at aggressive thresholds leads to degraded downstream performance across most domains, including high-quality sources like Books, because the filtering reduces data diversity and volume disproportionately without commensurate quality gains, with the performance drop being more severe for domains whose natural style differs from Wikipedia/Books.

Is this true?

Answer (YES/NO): NO